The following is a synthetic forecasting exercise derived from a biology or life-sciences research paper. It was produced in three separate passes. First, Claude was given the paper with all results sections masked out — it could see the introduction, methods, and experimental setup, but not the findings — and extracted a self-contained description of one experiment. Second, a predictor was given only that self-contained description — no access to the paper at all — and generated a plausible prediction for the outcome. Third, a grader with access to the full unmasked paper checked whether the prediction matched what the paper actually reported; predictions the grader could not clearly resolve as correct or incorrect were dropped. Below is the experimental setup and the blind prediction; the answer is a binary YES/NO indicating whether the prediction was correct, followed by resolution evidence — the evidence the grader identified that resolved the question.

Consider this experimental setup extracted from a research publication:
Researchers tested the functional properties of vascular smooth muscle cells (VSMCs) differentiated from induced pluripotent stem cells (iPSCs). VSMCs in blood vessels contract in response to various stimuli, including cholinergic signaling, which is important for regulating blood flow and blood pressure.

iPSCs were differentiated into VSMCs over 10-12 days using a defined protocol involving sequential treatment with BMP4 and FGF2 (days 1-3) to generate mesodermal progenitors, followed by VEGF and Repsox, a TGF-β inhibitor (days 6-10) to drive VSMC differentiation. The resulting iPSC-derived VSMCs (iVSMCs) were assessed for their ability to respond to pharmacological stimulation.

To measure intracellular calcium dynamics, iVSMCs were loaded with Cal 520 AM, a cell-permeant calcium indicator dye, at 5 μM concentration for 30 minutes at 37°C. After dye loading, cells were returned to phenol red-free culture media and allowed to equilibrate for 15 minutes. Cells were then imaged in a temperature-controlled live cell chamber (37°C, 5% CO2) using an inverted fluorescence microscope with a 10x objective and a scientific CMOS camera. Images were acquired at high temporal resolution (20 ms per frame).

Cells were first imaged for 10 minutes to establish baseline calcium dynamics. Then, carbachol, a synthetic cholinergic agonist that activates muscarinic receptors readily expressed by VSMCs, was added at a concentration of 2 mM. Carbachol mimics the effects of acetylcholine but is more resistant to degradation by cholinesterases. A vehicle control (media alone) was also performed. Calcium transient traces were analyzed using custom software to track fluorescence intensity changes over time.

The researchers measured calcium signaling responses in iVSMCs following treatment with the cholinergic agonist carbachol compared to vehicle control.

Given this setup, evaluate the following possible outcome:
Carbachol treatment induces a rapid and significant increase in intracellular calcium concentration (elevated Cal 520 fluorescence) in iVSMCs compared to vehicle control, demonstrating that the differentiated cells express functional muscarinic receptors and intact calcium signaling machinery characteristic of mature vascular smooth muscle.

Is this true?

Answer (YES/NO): YES